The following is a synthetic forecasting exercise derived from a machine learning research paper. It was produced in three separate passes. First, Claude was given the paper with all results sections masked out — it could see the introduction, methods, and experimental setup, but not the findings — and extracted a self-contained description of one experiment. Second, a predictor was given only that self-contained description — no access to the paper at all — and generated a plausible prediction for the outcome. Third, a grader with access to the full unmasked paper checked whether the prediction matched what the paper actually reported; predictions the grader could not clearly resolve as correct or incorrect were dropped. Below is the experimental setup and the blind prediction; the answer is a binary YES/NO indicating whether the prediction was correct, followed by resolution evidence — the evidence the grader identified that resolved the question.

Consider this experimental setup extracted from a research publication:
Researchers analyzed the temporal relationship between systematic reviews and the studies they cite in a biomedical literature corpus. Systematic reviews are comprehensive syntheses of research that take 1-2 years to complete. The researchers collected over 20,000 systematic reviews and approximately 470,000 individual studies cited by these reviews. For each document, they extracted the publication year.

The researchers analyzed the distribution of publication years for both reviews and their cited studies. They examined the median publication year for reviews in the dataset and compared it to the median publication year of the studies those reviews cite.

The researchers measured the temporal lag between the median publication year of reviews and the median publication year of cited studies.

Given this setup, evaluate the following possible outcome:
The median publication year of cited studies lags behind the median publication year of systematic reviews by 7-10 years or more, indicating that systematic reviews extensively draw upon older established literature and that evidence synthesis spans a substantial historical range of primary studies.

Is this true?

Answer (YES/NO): YES